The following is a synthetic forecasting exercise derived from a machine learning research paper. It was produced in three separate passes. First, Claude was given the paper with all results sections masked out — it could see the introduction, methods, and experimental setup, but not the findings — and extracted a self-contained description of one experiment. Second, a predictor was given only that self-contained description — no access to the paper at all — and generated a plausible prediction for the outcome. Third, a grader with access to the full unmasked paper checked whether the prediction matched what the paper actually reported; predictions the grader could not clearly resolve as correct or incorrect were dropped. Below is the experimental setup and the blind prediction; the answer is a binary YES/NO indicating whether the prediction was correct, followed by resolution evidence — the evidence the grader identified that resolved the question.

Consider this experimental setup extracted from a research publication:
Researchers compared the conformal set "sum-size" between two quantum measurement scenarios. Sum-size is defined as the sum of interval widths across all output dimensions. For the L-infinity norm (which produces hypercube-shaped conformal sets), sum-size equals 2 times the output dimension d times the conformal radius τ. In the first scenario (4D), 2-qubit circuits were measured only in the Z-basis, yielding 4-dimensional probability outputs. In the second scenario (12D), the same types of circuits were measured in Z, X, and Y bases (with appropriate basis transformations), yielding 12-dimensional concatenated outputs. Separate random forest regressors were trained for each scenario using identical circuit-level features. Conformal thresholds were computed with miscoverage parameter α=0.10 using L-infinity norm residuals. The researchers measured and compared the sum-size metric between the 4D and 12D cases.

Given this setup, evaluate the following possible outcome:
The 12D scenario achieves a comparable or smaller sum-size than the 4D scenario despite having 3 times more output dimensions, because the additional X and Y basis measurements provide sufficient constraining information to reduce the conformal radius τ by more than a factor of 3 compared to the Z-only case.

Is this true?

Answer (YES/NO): NO